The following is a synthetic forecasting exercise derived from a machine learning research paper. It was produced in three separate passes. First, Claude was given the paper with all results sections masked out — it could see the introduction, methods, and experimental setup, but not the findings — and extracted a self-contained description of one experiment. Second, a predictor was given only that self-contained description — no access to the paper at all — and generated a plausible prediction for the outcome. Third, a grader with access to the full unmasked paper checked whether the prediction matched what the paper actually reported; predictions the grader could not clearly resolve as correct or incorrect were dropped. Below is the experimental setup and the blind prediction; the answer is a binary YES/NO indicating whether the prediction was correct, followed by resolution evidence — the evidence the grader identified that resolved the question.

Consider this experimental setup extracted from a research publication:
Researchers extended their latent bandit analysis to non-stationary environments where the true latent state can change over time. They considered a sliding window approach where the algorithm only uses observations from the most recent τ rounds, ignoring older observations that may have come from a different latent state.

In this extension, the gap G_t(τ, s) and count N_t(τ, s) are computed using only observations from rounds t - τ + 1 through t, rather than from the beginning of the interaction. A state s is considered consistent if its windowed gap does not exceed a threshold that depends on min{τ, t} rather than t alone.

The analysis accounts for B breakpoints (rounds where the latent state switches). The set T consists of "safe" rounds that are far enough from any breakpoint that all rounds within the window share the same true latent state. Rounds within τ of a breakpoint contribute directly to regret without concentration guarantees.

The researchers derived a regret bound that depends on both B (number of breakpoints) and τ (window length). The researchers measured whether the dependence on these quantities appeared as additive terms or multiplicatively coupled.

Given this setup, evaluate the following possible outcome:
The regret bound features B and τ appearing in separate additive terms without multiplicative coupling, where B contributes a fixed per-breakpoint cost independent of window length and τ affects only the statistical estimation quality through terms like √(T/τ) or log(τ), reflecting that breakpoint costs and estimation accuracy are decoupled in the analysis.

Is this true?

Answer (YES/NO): NO